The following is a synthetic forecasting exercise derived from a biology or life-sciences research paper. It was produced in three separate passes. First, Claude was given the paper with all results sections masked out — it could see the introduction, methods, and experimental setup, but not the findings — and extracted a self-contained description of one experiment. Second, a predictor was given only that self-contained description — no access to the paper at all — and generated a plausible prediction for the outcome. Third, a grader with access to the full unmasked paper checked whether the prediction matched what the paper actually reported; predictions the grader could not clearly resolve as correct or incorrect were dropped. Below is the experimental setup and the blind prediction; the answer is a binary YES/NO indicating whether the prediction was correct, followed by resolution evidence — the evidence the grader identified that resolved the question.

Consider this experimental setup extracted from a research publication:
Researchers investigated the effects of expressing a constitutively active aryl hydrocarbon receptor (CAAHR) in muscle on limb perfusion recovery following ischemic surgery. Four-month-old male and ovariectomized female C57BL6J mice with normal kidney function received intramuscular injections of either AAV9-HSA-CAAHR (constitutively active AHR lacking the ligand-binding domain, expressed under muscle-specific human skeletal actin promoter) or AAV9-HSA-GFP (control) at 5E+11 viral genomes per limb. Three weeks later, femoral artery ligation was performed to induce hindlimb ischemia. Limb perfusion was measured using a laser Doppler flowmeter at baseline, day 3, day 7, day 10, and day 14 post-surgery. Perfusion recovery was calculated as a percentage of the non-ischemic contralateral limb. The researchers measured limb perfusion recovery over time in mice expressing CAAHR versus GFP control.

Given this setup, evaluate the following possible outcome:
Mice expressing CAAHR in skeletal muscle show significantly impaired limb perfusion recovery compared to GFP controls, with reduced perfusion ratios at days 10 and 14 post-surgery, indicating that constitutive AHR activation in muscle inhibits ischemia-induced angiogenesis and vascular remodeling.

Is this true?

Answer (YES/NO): NO